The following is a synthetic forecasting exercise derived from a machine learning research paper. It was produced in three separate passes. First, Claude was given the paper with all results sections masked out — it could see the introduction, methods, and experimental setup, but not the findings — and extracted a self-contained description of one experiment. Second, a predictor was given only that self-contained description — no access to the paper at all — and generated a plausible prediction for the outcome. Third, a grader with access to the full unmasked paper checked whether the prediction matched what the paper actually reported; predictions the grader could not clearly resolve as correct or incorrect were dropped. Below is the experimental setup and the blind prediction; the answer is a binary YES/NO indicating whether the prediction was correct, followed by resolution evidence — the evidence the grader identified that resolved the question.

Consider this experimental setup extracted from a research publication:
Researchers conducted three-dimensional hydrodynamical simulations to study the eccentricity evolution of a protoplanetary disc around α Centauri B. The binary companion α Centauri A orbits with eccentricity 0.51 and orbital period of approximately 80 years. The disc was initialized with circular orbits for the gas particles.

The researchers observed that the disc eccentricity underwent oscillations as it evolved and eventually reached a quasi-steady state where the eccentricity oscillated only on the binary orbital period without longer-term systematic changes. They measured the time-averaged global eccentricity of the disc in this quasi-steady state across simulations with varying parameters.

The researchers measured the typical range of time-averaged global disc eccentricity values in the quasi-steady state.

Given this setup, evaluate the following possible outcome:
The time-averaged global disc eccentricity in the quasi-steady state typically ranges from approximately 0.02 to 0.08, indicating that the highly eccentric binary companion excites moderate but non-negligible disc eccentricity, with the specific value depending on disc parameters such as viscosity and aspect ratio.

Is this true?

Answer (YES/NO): NO